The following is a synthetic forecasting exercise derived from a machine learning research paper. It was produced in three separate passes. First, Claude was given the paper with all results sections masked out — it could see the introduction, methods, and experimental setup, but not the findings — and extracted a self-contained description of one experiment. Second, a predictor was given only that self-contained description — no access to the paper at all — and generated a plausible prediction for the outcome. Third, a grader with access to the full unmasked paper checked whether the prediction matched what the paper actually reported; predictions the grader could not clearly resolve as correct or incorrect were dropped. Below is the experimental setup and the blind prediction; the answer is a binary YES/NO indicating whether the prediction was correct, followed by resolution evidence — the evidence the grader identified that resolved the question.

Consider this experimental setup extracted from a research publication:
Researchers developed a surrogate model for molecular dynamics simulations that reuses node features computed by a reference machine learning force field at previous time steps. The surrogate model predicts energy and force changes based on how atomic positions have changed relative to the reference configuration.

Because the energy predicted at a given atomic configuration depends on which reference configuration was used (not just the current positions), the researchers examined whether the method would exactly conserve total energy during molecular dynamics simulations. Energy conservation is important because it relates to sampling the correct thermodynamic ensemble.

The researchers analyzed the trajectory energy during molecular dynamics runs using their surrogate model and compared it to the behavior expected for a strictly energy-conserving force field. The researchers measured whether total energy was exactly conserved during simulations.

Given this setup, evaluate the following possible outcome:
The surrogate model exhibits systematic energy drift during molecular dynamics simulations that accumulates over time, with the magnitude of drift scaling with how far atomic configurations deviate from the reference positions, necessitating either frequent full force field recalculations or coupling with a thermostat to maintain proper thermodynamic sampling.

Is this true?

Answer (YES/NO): NO